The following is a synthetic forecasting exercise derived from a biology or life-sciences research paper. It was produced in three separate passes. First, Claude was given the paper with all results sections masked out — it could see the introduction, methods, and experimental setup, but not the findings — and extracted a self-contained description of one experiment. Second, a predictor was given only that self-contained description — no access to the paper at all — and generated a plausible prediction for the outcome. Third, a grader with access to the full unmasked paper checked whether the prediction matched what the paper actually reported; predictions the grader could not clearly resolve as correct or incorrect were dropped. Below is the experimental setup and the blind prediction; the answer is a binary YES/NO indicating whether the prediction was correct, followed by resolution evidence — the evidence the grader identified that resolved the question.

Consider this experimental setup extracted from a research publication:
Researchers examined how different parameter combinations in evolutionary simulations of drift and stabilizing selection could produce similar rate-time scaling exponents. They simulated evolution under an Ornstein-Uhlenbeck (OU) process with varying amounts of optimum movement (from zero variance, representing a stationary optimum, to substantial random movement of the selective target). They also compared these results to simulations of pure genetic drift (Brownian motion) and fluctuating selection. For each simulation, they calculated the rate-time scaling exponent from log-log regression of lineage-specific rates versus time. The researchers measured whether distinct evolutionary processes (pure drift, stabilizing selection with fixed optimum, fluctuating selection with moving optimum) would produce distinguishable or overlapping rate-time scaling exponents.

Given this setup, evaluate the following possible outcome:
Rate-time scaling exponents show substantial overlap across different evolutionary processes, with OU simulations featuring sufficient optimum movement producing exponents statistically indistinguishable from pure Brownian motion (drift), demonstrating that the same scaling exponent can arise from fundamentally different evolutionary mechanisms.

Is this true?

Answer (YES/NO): YES